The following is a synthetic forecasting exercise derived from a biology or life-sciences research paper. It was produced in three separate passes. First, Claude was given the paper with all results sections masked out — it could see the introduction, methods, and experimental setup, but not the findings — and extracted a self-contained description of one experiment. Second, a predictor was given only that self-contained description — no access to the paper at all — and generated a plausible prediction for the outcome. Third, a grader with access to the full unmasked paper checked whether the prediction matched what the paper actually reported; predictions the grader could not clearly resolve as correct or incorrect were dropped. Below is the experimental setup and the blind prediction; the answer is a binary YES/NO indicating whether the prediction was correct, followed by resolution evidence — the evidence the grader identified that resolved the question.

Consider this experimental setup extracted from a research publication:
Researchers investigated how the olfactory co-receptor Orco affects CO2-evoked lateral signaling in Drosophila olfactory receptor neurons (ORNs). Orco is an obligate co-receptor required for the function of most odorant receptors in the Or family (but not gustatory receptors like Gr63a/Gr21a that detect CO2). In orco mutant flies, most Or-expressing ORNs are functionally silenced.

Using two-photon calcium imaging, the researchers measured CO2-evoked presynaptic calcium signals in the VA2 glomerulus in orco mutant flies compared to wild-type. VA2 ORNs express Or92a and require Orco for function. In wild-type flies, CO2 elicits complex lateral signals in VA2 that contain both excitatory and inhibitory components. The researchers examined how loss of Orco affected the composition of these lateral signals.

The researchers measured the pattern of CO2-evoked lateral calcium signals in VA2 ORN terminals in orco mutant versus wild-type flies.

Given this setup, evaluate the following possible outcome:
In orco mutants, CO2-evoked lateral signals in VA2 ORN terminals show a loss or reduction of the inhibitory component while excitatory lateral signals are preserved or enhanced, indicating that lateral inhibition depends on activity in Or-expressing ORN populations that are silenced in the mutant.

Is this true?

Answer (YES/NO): YES